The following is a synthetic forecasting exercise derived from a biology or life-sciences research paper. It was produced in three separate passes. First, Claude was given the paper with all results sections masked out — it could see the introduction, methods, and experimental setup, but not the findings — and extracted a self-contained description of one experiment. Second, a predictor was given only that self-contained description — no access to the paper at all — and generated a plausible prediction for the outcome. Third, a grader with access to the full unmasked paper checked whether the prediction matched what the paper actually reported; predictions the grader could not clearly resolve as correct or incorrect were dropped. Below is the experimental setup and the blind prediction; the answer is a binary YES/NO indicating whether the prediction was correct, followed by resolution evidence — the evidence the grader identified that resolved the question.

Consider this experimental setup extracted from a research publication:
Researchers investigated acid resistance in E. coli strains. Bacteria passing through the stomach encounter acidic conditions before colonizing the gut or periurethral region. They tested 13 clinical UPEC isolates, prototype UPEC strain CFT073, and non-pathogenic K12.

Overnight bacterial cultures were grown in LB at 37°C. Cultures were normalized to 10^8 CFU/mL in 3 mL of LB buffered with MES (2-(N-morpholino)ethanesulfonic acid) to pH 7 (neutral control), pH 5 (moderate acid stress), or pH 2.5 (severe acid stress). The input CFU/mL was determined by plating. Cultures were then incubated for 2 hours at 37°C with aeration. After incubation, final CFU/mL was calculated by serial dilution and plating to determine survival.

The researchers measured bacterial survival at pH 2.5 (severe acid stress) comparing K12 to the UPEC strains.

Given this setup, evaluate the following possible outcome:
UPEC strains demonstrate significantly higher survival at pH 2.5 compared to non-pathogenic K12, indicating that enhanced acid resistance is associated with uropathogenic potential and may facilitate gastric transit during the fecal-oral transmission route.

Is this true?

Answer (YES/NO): NO